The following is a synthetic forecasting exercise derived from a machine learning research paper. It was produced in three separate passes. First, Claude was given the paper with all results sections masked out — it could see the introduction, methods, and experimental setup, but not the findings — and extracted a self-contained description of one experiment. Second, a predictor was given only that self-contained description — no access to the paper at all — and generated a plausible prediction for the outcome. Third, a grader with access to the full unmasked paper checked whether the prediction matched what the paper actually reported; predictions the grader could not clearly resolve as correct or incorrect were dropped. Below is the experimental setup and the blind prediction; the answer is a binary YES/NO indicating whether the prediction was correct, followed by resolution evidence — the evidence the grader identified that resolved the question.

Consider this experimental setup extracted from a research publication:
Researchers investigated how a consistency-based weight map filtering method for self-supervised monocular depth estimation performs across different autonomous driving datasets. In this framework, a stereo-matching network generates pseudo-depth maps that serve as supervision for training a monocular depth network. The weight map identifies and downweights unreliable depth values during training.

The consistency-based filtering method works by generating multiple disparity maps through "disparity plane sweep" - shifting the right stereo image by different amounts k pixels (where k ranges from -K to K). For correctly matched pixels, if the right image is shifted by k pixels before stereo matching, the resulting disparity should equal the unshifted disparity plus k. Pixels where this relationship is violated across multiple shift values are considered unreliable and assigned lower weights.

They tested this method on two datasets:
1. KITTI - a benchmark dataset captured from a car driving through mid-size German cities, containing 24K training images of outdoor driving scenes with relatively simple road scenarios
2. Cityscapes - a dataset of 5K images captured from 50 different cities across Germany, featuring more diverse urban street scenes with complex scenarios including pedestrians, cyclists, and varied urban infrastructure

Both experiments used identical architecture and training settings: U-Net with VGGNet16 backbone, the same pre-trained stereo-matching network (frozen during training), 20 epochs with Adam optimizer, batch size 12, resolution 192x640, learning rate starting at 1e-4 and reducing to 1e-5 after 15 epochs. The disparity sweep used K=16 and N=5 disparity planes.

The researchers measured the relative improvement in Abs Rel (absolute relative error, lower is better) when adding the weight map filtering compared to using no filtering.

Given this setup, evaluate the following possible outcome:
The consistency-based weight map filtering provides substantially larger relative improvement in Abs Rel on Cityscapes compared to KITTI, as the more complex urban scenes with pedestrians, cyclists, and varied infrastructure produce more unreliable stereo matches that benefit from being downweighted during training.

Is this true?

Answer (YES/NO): NO